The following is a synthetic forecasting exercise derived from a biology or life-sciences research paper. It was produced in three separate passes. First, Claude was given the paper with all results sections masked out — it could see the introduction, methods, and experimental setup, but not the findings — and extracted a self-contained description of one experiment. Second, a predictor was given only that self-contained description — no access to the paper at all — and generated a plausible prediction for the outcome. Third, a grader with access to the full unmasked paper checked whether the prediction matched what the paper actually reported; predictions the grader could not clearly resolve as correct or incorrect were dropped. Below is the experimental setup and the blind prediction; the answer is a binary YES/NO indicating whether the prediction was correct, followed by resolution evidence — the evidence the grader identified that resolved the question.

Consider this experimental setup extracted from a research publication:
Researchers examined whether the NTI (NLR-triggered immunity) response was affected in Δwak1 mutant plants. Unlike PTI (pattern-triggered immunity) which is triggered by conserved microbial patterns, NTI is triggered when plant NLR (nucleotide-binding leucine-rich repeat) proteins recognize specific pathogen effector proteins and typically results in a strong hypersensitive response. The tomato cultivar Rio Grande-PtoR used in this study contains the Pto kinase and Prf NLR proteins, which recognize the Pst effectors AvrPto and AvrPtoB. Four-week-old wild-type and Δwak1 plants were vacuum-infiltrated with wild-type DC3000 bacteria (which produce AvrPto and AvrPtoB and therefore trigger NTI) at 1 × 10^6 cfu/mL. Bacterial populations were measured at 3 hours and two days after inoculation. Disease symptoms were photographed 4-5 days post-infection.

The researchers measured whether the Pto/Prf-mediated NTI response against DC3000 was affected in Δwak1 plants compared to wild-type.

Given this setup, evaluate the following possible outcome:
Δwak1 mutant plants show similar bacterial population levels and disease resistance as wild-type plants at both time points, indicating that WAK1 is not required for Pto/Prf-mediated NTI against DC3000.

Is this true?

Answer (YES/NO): YES